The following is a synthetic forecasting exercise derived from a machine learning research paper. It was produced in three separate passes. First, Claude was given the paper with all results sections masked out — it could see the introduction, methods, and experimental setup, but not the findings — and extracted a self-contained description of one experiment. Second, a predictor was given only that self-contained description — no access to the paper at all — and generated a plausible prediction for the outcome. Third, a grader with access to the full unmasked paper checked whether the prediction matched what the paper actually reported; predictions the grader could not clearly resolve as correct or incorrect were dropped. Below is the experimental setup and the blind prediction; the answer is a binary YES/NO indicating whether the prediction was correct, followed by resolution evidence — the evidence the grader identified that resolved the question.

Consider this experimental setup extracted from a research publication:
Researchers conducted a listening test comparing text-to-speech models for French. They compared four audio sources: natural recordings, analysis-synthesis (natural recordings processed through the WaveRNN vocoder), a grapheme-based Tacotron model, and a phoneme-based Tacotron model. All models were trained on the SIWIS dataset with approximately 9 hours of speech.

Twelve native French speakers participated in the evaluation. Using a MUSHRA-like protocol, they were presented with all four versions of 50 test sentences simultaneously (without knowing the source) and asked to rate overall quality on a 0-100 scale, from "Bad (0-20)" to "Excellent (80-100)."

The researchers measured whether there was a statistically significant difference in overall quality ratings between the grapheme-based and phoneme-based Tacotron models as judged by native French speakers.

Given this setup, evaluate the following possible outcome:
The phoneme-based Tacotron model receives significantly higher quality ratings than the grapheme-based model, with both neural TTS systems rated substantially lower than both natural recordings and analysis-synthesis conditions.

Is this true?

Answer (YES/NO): NO